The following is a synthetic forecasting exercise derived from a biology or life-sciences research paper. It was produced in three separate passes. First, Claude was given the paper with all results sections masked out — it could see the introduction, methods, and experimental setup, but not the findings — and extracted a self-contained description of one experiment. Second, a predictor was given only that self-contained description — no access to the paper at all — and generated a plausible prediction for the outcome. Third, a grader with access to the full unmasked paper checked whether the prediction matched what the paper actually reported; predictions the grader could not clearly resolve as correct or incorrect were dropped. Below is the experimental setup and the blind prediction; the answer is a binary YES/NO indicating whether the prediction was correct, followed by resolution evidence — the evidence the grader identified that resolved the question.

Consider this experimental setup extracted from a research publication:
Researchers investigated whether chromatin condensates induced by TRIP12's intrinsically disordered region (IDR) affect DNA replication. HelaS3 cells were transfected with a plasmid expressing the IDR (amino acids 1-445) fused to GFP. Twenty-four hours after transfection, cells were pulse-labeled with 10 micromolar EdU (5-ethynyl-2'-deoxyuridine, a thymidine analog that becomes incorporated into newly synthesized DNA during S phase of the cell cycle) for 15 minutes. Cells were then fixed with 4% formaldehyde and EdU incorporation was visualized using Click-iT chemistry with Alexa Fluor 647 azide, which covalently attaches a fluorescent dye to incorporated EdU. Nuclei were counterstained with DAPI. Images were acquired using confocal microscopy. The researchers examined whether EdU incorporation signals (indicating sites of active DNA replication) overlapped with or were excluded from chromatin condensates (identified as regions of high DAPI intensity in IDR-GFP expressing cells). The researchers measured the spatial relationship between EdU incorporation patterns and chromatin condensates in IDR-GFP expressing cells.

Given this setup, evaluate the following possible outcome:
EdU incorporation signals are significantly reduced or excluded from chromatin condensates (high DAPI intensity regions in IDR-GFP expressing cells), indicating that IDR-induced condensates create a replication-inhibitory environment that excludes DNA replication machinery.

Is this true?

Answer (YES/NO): NO